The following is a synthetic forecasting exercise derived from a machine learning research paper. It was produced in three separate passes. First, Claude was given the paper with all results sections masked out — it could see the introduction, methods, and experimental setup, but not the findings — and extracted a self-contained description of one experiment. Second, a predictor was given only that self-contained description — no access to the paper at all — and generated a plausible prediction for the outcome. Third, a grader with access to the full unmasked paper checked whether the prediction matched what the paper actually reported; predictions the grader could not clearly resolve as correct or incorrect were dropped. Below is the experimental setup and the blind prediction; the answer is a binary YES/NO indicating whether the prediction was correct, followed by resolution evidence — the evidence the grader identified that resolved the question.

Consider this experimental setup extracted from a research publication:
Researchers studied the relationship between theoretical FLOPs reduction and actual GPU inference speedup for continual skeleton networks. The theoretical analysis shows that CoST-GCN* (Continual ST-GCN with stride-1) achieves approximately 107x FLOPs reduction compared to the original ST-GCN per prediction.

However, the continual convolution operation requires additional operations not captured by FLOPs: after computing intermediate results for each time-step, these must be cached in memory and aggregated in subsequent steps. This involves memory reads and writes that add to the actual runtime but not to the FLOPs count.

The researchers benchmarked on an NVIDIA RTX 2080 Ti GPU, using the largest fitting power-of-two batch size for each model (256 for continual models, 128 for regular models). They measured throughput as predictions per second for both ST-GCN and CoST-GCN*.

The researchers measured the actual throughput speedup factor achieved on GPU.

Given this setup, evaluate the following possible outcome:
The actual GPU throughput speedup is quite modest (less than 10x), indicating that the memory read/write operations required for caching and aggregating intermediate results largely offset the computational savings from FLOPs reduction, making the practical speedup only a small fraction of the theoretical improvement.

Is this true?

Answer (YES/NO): NO